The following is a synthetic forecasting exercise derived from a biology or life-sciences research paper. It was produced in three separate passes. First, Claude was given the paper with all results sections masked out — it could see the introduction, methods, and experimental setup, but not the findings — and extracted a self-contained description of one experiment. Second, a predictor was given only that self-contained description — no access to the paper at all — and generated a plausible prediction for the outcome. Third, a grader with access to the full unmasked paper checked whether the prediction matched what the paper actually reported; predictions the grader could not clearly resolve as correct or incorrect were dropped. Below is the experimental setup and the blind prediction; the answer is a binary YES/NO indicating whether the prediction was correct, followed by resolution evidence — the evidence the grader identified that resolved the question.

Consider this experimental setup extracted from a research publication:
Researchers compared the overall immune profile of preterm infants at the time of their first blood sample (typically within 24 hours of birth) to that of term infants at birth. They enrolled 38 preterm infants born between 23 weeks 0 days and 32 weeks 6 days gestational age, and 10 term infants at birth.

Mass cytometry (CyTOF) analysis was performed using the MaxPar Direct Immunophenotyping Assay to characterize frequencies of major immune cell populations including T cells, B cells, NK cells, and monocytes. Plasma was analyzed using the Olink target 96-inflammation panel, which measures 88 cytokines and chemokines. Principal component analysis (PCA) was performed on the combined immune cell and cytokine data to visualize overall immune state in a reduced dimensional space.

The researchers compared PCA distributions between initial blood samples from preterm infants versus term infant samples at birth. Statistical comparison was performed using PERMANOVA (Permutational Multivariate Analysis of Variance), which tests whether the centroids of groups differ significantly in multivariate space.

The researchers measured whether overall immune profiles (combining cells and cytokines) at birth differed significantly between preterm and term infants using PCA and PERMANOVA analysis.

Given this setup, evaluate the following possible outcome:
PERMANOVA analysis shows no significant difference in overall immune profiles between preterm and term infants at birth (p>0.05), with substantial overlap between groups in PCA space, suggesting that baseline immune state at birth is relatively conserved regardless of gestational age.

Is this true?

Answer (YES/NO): NO